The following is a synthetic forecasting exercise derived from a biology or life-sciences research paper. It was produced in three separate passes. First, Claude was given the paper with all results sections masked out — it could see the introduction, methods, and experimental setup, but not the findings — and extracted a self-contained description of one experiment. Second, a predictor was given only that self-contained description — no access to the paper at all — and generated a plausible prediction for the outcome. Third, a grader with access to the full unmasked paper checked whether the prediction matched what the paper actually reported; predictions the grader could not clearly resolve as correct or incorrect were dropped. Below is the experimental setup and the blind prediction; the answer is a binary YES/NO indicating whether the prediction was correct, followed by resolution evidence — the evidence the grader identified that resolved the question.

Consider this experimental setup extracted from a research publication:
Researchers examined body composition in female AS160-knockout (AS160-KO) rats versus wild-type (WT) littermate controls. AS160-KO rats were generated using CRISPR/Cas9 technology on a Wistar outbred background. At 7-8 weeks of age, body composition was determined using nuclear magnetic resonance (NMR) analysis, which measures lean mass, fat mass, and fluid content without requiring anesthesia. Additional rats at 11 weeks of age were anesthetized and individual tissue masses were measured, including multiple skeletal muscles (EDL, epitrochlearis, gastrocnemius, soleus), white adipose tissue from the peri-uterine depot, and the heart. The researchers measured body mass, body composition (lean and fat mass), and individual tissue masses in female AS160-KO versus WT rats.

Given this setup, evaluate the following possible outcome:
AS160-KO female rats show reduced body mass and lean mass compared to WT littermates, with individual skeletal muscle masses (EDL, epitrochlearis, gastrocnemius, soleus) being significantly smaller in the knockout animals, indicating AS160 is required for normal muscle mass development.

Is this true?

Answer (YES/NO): NO